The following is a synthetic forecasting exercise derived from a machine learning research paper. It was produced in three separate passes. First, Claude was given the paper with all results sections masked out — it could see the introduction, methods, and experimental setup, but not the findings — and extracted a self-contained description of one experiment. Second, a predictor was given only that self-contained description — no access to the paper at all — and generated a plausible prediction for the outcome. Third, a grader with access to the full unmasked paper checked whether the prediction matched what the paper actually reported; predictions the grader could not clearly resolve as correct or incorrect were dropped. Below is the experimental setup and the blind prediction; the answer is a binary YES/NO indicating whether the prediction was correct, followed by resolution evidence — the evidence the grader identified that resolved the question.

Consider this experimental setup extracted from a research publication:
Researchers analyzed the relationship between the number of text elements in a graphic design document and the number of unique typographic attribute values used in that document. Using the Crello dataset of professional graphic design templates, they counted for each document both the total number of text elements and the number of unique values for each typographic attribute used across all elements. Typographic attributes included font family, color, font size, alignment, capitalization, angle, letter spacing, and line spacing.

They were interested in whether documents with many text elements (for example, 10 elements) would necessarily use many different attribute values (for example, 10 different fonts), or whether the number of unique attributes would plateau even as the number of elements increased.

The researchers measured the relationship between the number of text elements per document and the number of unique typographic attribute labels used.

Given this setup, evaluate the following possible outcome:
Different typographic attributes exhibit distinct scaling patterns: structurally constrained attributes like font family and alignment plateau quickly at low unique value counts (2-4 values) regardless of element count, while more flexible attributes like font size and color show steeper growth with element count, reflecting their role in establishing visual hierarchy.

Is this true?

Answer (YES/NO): NO